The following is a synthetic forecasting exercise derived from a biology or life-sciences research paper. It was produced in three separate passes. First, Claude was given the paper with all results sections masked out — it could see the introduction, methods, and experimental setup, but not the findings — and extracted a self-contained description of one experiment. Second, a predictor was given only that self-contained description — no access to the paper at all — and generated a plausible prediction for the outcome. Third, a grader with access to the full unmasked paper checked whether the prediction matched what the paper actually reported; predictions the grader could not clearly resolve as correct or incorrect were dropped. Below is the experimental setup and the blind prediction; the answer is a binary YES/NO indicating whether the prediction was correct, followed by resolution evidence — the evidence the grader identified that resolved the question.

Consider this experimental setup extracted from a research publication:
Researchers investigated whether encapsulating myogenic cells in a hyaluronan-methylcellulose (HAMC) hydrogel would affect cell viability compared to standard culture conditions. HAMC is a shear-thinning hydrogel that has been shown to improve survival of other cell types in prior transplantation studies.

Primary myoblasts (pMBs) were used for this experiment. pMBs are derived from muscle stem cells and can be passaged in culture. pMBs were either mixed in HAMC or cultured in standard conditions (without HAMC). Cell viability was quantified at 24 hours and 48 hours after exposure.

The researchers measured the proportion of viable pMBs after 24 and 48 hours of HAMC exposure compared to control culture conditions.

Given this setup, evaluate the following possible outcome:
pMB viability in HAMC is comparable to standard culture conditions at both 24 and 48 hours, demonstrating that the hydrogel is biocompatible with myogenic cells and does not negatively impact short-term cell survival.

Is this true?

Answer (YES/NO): YES